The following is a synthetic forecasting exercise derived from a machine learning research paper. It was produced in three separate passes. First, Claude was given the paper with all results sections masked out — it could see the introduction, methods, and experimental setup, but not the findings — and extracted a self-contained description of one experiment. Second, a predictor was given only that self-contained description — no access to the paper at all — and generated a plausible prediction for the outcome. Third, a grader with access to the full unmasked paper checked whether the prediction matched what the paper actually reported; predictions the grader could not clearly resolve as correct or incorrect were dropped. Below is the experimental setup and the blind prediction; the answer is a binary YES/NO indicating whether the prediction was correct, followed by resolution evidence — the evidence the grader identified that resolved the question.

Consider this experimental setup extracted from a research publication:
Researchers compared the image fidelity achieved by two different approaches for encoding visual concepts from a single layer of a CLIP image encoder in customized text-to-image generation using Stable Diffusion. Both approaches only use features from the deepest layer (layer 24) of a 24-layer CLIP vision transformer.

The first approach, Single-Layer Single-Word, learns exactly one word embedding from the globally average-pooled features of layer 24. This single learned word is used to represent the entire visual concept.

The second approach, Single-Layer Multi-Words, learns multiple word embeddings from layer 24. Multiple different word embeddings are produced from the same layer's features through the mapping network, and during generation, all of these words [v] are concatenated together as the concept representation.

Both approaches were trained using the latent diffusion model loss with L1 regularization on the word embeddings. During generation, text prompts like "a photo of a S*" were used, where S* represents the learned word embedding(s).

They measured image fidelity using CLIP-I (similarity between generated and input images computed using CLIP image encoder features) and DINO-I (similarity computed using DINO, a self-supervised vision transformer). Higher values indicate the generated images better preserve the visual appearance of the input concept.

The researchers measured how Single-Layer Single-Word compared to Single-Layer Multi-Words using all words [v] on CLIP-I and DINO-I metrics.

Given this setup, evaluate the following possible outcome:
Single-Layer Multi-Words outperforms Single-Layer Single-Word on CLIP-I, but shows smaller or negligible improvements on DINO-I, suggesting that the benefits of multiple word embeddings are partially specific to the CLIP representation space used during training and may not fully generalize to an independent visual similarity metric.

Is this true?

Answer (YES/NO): NO